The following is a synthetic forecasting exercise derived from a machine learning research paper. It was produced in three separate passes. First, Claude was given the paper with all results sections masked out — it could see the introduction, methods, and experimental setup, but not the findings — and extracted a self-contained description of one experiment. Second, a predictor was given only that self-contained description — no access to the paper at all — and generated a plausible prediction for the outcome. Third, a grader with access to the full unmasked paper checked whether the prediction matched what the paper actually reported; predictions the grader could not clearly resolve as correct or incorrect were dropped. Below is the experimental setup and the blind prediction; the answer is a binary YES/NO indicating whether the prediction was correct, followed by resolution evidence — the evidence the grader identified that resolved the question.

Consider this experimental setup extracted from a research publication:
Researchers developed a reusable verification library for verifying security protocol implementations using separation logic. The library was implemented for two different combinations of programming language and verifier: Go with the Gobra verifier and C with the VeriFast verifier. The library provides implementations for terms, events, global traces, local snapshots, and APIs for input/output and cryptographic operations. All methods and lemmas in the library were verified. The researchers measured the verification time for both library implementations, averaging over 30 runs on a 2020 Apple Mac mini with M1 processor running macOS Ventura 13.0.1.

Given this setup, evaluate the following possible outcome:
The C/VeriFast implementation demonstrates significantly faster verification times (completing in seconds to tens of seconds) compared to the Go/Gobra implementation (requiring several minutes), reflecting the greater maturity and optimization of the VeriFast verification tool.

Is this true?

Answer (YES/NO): NO